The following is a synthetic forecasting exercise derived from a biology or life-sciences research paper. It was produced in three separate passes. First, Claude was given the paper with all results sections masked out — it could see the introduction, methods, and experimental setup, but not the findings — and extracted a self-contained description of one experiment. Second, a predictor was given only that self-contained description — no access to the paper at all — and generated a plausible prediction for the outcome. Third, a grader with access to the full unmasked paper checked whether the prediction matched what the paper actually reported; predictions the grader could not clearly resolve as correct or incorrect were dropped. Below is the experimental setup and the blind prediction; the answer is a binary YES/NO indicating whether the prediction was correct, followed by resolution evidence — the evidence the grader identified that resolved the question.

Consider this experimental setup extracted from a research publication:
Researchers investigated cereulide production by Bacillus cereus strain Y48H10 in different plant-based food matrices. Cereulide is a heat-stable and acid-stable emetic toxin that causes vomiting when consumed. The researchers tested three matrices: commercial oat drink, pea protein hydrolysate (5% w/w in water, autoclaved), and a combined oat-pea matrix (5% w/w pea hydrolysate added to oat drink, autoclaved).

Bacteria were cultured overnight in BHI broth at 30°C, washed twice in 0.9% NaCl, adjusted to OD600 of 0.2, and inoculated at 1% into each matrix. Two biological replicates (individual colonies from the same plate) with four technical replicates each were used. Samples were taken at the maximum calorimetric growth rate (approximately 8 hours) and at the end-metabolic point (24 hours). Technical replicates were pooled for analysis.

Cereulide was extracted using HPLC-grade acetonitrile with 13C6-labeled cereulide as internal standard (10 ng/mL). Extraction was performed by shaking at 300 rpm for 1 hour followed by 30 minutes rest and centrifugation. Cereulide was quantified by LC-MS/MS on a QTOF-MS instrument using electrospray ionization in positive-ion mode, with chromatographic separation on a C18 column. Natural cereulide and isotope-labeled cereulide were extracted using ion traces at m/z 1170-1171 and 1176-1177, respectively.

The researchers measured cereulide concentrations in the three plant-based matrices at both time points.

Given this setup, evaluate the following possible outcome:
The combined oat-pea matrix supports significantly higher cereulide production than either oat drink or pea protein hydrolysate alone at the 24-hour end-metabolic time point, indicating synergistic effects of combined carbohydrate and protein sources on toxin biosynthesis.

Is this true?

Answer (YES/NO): NO